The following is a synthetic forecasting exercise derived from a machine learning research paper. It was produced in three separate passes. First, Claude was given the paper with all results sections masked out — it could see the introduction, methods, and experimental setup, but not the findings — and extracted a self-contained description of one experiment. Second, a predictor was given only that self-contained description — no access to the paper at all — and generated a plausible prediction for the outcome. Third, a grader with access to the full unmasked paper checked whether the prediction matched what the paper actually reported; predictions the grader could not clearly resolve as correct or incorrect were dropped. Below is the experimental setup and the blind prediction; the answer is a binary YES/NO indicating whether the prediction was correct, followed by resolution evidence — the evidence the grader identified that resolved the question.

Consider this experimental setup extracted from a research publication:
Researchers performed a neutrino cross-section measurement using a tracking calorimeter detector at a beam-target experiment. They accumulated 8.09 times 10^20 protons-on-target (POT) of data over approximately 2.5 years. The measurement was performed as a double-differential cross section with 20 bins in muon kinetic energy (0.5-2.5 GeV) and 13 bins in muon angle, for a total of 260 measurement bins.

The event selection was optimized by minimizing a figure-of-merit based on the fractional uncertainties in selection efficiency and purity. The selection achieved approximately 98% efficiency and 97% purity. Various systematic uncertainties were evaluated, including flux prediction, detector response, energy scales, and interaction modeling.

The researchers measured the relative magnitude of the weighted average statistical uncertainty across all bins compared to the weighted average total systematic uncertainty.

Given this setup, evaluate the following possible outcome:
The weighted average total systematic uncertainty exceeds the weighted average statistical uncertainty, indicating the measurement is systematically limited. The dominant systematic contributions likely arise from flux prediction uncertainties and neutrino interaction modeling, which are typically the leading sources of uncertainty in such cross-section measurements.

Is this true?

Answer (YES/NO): NO